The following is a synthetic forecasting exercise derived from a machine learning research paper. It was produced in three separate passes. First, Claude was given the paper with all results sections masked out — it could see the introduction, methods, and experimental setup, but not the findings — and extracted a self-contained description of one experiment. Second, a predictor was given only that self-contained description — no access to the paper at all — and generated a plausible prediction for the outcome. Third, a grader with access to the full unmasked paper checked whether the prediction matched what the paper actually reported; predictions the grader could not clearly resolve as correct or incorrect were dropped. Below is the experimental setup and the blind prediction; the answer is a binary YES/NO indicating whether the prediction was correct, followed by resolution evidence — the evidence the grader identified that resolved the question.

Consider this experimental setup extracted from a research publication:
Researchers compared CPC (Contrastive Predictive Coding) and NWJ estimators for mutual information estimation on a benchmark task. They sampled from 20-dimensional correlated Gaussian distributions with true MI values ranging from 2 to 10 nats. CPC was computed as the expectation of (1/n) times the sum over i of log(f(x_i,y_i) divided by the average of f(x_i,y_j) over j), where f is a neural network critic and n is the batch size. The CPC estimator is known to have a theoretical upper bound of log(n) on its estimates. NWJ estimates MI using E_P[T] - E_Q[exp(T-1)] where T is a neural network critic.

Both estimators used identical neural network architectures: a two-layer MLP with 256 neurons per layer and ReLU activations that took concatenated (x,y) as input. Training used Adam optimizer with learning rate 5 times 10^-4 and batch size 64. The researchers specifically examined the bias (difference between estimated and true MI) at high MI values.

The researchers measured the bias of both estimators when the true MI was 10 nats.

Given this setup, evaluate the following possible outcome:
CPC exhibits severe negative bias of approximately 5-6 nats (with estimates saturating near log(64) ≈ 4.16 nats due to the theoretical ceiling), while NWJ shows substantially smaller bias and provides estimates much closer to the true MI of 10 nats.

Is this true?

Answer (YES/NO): YES